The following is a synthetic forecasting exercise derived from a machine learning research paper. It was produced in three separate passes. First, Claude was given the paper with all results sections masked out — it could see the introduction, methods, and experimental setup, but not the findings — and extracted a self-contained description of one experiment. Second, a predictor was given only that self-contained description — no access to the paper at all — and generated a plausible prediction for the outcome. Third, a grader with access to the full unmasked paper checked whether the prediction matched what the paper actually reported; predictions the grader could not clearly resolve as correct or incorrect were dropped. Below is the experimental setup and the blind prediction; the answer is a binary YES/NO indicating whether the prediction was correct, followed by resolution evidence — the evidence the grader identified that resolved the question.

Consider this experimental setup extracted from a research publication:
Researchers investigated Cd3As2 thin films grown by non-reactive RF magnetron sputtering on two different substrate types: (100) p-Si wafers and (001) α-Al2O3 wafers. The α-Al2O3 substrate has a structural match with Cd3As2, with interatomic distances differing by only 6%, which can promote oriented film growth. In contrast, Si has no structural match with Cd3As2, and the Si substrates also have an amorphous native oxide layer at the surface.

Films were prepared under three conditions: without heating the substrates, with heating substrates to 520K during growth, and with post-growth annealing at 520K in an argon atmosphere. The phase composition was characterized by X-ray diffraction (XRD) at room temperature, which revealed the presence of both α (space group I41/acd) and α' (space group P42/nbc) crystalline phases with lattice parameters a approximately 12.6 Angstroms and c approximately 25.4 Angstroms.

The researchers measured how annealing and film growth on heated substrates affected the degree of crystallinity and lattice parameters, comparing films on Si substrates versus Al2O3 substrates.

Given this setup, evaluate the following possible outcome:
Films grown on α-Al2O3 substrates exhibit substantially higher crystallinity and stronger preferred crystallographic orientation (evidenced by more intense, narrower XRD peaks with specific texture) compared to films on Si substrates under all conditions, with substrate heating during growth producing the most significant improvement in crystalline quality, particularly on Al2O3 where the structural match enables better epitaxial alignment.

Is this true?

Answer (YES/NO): NO